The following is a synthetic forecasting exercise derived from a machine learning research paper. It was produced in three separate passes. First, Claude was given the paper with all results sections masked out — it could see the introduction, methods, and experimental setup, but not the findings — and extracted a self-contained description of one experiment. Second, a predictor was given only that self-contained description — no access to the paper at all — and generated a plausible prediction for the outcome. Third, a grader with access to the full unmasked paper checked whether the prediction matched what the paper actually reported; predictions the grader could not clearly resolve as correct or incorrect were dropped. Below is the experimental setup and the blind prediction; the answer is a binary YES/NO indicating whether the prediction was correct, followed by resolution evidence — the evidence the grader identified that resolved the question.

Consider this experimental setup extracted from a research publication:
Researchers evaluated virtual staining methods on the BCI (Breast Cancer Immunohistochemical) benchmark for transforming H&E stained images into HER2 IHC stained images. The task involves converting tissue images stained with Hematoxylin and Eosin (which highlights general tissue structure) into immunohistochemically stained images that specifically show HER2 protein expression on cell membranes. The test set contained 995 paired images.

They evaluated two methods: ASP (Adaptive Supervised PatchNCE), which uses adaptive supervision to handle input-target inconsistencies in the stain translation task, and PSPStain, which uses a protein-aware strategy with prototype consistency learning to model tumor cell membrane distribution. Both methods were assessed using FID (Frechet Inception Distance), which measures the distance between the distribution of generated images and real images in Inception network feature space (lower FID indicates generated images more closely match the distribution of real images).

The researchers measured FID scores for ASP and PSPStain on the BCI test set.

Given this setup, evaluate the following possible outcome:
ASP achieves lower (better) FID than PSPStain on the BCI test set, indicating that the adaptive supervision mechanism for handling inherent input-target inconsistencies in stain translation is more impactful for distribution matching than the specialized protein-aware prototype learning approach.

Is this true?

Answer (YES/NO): NO